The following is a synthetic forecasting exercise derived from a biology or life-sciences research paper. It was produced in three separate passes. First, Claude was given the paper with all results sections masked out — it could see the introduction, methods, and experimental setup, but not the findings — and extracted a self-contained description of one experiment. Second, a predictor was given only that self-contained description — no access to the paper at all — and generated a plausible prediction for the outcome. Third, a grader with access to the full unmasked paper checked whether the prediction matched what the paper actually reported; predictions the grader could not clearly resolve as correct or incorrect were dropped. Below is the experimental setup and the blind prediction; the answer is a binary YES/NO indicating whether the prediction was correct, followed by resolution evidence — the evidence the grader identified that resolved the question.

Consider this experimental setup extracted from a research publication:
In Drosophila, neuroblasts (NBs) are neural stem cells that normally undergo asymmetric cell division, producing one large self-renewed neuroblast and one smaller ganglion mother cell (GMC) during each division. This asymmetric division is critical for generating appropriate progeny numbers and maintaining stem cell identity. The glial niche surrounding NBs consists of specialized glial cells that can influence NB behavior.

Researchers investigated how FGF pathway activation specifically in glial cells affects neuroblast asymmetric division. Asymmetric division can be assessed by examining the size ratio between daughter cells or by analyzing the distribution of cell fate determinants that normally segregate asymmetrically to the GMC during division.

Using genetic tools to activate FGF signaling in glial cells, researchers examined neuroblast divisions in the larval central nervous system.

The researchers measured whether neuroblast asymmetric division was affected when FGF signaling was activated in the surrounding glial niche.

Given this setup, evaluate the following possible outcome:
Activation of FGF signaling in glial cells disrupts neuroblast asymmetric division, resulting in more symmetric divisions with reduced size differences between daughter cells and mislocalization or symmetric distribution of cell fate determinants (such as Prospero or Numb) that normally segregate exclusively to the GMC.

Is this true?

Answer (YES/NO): YES